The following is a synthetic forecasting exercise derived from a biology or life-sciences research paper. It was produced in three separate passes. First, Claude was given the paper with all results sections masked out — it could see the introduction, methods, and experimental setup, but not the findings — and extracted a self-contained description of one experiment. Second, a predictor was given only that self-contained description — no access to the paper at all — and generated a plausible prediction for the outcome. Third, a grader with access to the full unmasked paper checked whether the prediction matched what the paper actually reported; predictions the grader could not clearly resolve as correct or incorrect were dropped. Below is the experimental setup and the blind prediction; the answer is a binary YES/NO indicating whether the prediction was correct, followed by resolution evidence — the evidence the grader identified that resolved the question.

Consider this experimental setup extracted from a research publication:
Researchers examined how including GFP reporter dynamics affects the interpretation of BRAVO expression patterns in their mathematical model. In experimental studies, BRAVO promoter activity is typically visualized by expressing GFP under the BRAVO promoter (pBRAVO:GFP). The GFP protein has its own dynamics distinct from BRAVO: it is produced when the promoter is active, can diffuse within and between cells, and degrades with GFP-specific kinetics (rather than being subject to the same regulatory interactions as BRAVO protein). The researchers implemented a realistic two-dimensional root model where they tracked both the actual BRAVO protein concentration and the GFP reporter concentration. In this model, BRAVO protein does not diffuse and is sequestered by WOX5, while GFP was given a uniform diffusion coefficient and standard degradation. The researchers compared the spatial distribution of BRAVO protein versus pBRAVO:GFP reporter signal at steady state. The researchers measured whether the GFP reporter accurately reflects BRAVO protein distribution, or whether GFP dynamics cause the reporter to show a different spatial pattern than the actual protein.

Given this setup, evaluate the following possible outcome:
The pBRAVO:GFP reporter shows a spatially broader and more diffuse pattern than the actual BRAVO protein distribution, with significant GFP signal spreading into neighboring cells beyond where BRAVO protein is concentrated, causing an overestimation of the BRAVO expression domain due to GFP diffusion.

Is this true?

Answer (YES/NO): NO